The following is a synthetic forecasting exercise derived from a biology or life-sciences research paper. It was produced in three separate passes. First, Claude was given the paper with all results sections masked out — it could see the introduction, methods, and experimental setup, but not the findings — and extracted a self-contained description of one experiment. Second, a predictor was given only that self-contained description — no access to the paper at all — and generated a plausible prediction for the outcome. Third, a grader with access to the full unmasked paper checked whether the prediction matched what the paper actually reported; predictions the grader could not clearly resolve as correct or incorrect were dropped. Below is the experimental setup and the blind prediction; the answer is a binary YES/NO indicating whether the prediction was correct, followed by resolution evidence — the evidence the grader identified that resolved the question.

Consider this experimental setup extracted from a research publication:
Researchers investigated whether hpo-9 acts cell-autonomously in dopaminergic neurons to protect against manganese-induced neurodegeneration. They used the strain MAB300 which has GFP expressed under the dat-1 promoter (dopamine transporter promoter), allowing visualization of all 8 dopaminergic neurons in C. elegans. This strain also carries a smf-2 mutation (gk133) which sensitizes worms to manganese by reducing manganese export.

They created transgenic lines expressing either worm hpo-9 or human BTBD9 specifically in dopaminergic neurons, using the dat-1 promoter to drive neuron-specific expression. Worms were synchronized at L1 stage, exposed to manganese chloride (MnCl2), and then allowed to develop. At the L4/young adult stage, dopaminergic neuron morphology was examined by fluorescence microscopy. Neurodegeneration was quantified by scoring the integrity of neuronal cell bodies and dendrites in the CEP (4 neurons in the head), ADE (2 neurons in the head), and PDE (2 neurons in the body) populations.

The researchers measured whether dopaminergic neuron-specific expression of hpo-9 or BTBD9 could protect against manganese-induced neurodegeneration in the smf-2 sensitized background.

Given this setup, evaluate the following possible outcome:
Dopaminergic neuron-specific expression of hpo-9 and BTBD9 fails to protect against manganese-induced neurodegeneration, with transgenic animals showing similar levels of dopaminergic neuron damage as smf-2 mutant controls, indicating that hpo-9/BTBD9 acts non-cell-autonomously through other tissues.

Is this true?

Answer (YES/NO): NO